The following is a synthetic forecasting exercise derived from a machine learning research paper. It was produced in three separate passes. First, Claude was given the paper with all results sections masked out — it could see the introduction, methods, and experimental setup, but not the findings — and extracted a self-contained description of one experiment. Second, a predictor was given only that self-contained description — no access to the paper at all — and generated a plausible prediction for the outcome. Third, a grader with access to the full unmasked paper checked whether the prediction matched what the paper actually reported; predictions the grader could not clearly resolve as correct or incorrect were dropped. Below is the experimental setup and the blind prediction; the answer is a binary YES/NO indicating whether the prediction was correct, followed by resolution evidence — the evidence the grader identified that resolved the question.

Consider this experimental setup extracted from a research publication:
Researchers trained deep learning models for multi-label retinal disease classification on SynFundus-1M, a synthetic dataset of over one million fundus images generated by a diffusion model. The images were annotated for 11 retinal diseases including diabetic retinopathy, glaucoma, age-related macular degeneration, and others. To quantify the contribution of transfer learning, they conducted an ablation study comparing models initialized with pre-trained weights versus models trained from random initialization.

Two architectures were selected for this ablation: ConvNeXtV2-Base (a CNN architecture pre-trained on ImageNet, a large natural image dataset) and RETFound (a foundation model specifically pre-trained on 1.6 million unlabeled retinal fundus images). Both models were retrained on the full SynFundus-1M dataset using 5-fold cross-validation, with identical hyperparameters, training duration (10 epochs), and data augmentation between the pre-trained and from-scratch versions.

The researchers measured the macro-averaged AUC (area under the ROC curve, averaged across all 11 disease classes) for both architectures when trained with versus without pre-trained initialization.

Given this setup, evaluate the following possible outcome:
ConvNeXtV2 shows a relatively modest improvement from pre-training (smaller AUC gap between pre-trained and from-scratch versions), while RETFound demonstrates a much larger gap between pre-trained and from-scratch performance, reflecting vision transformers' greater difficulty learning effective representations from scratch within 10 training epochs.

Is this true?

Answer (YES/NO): YES